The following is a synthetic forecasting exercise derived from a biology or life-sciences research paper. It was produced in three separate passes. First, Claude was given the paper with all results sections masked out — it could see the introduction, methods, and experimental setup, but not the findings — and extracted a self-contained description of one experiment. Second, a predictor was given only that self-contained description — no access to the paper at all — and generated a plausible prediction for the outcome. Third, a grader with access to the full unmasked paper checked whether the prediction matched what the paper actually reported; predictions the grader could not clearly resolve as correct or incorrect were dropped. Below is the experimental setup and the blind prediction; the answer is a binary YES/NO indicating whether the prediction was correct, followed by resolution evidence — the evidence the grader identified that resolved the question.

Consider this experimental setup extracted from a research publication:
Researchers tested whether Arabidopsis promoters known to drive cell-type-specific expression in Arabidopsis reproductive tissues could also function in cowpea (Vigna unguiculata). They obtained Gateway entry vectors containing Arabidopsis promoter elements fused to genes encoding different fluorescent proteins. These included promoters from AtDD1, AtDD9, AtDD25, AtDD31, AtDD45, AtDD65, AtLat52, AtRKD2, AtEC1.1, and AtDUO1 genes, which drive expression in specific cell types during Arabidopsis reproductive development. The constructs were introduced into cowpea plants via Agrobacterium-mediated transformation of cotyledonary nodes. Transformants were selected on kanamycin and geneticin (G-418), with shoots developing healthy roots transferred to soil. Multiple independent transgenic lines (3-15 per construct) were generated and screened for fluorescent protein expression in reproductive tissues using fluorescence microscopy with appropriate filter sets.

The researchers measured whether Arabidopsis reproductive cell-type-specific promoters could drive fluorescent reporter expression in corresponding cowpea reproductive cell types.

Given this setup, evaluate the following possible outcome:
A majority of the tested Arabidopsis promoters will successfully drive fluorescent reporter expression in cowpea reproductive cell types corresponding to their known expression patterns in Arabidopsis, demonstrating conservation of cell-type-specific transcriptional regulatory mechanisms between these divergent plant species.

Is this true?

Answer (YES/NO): YES